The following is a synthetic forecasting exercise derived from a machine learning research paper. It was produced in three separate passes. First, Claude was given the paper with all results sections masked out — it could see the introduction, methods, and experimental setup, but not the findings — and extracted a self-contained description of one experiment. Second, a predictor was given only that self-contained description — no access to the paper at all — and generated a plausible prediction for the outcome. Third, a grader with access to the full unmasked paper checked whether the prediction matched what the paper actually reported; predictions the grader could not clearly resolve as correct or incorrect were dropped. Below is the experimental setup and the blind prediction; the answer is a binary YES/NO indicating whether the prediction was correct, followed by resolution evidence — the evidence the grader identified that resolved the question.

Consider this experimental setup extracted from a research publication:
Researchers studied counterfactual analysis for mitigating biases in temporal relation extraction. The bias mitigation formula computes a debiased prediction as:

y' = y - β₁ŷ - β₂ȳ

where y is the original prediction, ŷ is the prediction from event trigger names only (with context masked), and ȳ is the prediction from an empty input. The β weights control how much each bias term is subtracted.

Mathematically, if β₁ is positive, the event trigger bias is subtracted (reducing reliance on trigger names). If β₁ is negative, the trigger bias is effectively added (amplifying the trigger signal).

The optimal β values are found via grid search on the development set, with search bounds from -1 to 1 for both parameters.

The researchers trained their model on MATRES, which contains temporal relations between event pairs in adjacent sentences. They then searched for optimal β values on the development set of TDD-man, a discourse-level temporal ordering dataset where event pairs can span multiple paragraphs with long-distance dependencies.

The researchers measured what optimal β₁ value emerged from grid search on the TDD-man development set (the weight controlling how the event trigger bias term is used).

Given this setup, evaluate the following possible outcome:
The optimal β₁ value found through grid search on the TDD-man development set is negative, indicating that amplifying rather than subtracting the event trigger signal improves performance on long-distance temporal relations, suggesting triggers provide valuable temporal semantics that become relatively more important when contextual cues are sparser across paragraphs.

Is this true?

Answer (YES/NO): YES